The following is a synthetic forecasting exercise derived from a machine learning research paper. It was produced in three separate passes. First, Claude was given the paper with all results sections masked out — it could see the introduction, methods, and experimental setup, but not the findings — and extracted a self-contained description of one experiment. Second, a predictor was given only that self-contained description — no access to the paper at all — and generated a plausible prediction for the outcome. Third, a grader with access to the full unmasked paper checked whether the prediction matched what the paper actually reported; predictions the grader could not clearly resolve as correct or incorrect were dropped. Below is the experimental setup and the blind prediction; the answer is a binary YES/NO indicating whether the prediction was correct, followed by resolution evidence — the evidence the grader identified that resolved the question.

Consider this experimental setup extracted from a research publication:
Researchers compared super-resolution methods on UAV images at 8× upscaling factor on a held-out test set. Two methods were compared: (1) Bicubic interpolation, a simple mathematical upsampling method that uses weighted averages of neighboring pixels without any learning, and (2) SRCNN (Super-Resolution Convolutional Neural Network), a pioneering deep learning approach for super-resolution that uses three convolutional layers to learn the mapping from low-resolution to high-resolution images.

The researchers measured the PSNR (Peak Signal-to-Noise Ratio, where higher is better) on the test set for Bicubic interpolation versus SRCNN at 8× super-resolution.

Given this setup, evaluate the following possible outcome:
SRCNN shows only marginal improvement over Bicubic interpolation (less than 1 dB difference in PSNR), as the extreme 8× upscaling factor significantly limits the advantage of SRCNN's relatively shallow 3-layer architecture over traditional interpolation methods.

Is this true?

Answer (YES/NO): NO